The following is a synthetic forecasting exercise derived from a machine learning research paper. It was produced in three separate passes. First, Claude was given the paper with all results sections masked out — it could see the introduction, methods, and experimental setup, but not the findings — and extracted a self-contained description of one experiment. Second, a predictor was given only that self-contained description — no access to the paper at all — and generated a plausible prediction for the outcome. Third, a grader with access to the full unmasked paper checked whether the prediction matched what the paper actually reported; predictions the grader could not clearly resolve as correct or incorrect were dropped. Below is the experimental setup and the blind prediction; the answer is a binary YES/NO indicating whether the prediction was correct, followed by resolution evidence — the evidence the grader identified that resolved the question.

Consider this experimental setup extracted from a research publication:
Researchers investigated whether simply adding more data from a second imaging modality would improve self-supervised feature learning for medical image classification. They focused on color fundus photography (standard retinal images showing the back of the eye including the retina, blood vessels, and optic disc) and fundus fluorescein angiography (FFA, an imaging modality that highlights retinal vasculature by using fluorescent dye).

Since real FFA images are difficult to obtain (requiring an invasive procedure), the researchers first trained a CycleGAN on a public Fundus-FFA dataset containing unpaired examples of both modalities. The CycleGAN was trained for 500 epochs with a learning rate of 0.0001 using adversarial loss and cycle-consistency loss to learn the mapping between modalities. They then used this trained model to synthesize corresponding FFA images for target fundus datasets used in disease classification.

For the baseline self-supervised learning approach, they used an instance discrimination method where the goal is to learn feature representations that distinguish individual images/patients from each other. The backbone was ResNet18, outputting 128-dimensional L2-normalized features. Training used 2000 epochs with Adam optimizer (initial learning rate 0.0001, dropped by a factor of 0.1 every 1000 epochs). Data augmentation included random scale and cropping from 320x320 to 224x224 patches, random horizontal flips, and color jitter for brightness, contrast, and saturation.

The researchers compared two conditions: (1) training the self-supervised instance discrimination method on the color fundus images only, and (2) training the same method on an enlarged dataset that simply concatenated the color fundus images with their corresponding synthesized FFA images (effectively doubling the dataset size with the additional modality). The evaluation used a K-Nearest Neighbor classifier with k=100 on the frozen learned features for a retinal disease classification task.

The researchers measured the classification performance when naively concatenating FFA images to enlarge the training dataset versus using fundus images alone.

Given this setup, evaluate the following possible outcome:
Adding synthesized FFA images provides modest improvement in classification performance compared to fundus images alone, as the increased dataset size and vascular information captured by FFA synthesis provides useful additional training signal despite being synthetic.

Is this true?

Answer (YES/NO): NO